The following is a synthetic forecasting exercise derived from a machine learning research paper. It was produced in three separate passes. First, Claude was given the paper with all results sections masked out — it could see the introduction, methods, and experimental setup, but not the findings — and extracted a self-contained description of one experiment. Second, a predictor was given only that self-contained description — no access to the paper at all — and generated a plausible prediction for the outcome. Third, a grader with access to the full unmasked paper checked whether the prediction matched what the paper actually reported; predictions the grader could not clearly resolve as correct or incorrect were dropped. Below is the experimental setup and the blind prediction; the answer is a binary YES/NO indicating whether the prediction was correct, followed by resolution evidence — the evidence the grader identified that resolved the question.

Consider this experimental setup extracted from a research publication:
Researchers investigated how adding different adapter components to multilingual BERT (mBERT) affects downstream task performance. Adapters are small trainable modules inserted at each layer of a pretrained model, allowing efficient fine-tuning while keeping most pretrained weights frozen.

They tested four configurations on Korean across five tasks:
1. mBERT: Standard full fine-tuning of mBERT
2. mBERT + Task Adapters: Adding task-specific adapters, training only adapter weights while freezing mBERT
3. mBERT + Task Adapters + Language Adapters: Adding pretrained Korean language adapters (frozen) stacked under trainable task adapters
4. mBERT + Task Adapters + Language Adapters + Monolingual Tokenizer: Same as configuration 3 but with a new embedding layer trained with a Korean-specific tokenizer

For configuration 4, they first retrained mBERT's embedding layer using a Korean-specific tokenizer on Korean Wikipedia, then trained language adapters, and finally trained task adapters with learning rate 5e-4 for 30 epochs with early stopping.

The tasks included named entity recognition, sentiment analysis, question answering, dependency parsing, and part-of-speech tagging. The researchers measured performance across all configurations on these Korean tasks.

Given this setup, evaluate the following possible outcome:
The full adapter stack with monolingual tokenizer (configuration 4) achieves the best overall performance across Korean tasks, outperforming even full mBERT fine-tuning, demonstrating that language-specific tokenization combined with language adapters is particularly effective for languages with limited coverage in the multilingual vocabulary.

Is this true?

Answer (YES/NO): NO